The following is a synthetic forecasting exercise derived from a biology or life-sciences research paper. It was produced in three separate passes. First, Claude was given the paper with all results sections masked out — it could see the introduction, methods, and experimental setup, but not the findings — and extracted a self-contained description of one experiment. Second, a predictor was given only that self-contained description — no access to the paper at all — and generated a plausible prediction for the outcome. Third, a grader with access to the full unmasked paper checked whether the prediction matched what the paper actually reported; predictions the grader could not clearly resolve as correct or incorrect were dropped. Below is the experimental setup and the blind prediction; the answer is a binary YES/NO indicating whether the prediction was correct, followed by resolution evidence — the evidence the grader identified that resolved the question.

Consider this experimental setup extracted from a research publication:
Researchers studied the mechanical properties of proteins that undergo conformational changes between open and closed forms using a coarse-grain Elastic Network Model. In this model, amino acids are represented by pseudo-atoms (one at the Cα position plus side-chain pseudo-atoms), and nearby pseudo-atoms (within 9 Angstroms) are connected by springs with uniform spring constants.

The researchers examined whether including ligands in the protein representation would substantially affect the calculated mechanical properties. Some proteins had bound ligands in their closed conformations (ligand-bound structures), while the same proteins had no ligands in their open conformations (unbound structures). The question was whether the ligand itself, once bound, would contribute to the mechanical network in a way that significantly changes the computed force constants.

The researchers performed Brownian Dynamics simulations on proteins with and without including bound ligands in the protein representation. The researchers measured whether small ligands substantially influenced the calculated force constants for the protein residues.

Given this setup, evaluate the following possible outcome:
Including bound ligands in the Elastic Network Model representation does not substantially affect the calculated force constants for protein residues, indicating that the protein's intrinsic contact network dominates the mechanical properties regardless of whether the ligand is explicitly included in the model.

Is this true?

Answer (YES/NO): YES